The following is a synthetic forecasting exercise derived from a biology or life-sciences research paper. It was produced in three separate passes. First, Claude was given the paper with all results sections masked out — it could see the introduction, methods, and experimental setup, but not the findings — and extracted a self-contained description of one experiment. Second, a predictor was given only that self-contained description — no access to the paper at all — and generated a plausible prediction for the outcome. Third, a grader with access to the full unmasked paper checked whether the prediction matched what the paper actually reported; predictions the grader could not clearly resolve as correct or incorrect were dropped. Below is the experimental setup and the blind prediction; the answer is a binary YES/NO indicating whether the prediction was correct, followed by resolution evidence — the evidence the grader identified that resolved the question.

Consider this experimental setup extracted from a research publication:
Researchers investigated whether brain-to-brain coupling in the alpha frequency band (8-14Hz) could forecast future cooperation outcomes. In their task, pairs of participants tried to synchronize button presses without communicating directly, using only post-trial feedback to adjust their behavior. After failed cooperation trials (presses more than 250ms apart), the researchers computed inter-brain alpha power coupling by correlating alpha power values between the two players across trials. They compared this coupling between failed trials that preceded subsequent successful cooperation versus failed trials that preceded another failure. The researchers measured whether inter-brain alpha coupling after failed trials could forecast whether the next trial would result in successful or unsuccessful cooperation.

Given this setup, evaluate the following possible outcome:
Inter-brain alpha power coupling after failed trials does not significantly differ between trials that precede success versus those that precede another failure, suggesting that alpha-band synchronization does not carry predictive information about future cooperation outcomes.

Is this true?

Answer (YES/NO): YES